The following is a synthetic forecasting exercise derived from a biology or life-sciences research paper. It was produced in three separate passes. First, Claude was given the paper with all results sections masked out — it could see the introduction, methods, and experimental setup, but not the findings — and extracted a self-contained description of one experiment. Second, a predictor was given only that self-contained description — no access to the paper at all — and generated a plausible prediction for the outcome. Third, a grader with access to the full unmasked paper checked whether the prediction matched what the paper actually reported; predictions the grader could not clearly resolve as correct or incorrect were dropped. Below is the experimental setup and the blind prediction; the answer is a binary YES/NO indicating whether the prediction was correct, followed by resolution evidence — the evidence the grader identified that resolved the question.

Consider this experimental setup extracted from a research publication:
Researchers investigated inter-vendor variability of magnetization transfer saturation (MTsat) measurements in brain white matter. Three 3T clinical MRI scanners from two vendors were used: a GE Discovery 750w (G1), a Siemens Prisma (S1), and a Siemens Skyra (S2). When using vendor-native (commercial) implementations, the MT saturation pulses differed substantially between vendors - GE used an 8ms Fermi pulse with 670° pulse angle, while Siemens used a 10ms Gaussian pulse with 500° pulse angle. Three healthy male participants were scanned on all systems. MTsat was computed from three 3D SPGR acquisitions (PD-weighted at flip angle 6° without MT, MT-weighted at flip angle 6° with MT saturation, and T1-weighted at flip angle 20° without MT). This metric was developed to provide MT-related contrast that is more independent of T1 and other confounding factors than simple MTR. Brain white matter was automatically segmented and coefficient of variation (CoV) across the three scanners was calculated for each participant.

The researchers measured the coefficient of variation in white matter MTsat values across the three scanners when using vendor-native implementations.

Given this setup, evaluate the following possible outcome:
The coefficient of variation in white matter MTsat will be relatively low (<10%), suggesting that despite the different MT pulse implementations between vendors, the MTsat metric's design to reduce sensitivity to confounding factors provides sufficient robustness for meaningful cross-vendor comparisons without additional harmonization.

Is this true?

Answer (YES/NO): NO